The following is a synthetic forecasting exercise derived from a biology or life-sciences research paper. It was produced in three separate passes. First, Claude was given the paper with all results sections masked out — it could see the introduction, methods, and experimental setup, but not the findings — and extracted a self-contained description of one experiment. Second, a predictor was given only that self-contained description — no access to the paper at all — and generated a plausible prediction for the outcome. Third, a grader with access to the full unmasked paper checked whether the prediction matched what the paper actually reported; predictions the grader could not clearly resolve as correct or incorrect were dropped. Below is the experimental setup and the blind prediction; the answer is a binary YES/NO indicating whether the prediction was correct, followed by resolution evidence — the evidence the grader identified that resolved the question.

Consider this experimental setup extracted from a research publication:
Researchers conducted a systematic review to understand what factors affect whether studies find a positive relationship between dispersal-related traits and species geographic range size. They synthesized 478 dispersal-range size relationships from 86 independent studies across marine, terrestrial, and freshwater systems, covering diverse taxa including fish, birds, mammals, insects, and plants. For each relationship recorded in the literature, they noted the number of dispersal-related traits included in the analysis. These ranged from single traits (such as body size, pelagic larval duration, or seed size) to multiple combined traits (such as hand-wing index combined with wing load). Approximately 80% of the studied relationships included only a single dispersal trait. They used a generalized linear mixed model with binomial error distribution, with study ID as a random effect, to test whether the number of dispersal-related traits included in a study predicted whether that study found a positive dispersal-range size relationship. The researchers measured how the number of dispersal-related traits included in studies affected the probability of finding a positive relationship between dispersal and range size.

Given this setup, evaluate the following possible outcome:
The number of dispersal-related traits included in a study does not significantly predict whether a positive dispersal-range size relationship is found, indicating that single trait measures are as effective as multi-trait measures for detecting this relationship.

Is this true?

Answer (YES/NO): NO